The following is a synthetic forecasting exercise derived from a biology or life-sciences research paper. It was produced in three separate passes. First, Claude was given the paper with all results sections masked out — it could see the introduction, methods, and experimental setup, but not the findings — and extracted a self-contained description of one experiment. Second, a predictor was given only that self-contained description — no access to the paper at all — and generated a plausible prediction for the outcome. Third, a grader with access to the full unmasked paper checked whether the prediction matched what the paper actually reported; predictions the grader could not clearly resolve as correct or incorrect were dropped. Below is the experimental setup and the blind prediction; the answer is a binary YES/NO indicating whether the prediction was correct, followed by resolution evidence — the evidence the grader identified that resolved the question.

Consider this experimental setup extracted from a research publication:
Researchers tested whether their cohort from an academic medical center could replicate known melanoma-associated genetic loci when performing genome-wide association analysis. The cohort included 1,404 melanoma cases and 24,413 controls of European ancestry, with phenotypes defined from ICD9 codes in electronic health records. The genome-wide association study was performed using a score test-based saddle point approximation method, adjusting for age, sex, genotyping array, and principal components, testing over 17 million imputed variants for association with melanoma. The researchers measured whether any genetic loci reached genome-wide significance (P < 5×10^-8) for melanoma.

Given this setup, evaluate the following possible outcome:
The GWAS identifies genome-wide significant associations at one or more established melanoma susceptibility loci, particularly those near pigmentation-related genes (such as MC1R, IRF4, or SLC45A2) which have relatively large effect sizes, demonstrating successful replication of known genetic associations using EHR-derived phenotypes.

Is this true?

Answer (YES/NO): YES